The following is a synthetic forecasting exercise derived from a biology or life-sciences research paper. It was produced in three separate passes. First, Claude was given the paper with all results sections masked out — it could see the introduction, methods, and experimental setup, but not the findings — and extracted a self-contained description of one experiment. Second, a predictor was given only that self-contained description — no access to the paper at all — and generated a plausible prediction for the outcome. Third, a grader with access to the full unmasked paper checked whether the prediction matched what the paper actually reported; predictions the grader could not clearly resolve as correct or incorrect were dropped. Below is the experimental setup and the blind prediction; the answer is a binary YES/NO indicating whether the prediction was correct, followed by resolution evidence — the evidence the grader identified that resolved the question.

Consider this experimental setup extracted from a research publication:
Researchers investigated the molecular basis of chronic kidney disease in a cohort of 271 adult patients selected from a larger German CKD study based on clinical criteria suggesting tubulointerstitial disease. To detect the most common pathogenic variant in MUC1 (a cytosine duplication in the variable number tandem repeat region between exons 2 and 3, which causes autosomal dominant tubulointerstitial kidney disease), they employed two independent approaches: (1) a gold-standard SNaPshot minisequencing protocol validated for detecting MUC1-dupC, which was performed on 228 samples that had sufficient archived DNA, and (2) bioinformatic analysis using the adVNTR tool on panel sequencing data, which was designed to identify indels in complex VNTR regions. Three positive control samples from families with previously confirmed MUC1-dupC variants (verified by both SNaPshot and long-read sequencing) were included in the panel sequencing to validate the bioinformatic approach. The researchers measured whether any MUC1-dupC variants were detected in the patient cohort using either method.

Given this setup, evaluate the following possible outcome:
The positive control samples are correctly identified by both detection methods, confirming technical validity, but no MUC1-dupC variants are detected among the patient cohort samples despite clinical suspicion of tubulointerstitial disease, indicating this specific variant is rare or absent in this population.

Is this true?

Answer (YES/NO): YES